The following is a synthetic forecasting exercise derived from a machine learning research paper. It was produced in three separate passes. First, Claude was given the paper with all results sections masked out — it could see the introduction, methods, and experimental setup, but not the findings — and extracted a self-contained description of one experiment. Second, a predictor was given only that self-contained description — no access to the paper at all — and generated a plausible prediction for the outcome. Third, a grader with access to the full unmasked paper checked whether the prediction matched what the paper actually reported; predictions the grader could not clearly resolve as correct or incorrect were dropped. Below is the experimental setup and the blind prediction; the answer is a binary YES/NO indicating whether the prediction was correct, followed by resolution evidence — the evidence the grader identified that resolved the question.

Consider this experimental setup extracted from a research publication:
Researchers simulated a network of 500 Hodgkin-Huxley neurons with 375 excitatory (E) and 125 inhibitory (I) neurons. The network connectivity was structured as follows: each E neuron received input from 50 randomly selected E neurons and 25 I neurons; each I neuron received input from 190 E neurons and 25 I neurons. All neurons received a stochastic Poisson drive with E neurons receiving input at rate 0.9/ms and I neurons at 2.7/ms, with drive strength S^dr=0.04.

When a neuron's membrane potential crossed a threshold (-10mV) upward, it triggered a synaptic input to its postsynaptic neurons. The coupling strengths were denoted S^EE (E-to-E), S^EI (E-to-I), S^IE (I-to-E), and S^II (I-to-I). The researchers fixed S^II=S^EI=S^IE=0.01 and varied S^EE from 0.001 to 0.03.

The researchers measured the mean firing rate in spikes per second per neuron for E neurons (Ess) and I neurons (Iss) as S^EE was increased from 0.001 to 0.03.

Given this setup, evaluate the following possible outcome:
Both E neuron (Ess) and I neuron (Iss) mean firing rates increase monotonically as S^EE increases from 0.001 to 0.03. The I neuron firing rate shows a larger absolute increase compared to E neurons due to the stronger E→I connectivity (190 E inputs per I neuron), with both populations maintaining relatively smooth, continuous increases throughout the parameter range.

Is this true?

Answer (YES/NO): NO